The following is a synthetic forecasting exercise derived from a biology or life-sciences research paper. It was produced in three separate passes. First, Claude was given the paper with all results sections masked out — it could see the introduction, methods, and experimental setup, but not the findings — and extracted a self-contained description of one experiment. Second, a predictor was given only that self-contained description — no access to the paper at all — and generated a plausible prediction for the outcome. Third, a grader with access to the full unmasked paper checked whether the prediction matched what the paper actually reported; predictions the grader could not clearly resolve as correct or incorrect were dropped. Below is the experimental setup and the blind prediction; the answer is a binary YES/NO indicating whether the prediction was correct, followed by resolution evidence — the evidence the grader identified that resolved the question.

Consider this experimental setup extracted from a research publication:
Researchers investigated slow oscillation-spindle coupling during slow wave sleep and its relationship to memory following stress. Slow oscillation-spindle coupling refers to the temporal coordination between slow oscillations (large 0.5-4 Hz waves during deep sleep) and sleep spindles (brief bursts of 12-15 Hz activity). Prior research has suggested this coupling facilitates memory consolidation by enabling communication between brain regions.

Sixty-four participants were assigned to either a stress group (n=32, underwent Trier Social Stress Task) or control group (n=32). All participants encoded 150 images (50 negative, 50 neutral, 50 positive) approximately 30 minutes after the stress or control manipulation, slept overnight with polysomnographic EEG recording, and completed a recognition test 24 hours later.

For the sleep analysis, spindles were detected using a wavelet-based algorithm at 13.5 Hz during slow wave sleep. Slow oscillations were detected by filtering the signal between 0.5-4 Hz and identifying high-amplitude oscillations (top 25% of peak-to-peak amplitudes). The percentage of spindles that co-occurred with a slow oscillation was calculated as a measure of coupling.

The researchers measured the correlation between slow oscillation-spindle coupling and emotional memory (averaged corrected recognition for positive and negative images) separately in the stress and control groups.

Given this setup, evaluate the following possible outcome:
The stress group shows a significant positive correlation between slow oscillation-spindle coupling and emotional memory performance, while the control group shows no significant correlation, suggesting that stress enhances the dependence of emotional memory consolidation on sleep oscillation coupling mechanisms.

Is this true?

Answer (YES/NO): NO